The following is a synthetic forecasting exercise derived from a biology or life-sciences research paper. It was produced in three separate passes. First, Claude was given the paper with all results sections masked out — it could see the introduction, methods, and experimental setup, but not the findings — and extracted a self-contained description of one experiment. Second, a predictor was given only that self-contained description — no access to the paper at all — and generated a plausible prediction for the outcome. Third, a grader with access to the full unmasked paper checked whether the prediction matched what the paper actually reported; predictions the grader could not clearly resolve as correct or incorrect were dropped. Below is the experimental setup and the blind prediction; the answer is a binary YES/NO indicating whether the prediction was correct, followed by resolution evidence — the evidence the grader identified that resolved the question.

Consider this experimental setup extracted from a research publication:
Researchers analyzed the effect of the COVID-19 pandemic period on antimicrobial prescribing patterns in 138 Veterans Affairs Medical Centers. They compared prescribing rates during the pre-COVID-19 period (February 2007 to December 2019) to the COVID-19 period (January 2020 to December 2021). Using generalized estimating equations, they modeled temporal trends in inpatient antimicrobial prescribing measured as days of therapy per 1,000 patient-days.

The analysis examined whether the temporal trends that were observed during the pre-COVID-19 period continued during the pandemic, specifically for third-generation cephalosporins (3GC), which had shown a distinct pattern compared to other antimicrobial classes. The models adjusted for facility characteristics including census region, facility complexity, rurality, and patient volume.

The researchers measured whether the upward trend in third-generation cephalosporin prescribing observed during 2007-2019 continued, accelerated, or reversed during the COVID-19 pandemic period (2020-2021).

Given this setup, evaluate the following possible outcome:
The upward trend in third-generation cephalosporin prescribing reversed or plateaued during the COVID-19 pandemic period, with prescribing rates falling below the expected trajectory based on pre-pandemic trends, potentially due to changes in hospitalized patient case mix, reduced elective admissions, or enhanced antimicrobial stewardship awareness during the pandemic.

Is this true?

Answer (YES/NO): YES